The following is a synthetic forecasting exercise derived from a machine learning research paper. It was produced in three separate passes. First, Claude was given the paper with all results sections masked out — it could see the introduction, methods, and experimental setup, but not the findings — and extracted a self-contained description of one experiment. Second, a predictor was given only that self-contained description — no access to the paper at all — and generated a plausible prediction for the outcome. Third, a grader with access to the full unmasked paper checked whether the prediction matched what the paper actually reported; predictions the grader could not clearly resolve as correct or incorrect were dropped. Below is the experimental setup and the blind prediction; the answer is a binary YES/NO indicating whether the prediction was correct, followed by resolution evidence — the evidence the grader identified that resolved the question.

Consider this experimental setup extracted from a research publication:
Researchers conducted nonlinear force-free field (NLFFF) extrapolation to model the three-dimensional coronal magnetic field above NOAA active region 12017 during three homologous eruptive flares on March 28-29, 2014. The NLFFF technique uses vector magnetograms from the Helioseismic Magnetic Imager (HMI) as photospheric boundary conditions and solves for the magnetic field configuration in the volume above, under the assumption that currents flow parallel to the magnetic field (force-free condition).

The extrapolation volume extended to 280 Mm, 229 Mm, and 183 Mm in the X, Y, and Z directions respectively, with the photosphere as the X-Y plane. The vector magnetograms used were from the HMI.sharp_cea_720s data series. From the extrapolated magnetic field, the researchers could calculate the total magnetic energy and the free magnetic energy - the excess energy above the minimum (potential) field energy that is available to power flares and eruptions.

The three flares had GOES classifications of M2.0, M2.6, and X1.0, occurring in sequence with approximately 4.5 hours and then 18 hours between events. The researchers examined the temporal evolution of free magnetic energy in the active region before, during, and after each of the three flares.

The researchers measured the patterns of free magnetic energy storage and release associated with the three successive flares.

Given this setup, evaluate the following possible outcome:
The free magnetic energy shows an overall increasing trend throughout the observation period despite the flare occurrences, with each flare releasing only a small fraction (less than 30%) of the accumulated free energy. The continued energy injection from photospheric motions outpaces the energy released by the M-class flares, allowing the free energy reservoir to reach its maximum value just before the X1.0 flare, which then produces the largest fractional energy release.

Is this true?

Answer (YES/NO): NO